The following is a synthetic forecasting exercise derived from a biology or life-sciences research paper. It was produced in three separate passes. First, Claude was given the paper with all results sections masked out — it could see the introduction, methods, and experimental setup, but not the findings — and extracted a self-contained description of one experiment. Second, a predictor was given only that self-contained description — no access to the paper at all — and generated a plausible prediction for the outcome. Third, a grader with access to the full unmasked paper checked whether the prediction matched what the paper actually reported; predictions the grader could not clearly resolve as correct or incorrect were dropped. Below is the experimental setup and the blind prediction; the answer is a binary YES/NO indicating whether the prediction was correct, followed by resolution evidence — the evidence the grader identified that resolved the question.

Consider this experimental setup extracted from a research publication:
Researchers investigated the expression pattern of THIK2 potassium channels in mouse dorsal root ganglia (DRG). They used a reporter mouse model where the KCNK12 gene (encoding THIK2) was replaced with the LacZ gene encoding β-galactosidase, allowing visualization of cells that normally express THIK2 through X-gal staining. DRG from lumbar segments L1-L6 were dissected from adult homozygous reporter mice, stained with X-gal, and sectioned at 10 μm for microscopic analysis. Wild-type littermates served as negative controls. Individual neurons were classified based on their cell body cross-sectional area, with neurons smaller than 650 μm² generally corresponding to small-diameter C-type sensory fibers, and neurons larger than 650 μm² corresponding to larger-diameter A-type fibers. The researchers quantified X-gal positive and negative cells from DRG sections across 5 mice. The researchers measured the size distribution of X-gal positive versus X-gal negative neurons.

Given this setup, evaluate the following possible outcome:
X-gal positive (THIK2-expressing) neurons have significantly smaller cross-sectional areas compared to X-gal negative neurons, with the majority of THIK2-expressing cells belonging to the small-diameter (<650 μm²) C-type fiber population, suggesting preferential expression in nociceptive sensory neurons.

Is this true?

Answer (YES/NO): YES